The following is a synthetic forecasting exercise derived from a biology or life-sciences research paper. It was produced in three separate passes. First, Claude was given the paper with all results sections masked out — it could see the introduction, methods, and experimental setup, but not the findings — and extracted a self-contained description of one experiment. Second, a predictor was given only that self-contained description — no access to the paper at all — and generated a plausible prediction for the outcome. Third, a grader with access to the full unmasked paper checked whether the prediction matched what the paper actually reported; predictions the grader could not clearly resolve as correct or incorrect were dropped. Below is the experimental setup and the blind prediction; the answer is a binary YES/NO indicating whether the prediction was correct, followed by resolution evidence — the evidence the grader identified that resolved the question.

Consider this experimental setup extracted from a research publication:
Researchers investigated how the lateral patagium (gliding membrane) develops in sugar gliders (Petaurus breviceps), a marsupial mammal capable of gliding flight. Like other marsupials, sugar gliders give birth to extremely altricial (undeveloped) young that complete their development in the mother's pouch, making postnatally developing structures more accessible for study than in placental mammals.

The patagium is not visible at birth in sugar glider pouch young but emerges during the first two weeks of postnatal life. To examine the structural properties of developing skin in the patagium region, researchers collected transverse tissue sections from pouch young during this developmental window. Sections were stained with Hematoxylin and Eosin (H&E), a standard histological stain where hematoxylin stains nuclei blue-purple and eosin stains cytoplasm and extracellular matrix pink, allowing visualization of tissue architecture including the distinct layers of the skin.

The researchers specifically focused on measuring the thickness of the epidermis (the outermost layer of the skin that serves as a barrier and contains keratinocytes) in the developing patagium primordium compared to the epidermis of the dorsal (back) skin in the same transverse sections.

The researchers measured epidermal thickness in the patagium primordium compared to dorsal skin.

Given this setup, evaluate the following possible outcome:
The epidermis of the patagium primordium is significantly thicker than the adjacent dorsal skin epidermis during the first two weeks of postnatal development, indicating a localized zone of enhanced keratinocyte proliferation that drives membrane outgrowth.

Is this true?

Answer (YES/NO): NO